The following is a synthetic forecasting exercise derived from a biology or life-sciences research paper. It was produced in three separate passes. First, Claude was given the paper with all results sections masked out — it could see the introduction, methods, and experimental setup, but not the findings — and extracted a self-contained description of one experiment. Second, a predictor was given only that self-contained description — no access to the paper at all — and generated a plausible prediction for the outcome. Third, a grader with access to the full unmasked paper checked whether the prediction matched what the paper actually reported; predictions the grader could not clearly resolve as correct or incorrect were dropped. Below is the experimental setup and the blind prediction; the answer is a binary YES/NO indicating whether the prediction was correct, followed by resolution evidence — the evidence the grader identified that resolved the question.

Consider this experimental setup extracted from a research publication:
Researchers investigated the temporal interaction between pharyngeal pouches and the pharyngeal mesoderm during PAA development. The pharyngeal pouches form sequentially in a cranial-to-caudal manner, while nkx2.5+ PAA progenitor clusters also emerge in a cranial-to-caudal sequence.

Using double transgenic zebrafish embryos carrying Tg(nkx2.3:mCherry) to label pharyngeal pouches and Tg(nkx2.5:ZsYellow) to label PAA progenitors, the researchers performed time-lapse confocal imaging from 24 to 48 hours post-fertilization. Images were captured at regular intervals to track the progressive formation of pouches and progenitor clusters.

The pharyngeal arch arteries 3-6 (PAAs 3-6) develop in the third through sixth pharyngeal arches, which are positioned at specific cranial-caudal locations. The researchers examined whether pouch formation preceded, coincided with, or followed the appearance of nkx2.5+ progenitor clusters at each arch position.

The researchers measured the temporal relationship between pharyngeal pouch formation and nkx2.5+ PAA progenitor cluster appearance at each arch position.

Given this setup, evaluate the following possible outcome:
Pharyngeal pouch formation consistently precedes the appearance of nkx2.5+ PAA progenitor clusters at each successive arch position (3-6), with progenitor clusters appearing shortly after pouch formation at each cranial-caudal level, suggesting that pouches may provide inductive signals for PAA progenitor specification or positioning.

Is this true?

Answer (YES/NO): NO